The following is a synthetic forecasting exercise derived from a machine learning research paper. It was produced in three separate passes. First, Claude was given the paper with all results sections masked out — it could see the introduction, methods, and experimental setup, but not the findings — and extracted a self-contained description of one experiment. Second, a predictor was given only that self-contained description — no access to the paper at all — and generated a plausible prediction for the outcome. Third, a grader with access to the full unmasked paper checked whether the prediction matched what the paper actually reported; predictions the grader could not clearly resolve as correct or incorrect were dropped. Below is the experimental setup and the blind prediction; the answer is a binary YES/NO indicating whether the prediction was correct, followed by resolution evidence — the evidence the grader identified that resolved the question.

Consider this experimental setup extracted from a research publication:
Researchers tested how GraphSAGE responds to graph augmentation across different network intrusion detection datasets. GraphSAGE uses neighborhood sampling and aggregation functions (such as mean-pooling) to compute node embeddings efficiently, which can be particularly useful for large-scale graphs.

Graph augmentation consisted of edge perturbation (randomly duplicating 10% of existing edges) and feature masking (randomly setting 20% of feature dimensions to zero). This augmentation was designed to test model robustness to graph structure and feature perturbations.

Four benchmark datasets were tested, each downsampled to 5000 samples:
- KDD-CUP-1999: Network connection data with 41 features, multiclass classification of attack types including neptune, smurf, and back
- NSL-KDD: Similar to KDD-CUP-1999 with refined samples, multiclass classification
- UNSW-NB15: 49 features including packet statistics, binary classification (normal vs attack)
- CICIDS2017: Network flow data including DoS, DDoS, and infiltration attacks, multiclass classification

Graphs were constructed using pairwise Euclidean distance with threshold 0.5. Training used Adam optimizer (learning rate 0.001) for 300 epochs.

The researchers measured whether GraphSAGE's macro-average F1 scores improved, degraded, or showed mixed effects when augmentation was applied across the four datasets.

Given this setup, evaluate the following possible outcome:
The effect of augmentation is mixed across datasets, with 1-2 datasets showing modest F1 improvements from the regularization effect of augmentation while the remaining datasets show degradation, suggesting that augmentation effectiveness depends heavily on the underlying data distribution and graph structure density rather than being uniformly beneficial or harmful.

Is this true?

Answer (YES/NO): NO